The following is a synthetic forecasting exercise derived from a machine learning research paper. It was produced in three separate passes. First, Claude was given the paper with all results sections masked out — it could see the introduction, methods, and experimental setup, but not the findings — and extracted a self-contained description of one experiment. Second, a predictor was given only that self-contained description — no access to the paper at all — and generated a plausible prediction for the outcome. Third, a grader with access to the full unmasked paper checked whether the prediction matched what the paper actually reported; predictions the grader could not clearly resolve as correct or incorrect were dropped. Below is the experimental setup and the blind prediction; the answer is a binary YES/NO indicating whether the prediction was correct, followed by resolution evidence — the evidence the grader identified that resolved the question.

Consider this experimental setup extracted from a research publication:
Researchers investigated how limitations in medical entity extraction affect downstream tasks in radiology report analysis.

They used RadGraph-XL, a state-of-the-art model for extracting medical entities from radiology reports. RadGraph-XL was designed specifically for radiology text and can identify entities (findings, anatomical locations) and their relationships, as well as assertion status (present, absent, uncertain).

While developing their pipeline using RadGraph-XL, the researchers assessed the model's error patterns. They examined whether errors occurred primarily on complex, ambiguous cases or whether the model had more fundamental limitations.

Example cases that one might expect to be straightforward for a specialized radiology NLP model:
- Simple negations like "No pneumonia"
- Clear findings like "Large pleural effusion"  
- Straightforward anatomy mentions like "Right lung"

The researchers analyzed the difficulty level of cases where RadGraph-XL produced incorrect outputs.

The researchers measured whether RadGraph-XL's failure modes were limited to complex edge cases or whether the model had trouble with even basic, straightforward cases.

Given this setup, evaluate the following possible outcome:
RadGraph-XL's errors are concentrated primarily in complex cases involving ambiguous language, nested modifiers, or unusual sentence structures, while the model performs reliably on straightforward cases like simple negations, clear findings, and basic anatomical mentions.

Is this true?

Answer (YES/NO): NO